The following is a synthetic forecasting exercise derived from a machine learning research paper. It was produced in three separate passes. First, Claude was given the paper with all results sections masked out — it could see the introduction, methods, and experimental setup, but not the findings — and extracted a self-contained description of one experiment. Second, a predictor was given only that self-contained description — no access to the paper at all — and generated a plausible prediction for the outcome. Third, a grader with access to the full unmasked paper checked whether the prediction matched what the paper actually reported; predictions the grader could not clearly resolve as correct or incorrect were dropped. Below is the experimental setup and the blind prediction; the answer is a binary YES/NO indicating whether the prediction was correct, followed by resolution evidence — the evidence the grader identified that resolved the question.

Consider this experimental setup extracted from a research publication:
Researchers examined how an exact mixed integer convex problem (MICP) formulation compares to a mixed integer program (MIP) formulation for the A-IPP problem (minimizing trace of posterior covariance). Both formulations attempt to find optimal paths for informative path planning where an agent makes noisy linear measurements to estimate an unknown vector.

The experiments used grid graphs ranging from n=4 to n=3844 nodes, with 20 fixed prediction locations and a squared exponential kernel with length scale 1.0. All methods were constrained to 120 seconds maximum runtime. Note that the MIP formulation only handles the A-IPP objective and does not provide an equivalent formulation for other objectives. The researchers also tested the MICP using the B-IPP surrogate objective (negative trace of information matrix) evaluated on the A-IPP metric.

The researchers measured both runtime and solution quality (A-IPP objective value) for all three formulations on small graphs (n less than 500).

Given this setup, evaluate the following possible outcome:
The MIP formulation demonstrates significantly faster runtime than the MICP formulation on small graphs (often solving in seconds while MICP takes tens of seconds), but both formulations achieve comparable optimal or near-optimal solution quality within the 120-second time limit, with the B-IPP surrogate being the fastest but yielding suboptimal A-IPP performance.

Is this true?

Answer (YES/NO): NO